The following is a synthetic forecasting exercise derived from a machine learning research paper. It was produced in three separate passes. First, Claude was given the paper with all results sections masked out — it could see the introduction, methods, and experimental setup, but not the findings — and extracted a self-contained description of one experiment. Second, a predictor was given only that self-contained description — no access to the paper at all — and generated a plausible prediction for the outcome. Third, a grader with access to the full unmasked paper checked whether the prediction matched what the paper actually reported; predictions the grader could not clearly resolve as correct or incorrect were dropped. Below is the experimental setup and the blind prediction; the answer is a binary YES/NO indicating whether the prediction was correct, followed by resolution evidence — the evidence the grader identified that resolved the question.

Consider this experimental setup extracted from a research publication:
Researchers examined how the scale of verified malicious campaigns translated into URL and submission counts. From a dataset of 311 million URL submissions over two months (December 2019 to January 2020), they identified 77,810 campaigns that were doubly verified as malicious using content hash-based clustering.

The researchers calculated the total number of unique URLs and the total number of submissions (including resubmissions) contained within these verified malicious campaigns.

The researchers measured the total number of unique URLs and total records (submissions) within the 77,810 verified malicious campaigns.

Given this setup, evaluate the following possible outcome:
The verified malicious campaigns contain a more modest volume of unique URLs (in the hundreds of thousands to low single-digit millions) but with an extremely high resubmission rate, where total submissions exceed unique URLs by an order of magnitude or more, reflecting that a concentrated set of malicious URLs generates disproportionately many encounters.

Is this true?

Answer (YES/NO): NO